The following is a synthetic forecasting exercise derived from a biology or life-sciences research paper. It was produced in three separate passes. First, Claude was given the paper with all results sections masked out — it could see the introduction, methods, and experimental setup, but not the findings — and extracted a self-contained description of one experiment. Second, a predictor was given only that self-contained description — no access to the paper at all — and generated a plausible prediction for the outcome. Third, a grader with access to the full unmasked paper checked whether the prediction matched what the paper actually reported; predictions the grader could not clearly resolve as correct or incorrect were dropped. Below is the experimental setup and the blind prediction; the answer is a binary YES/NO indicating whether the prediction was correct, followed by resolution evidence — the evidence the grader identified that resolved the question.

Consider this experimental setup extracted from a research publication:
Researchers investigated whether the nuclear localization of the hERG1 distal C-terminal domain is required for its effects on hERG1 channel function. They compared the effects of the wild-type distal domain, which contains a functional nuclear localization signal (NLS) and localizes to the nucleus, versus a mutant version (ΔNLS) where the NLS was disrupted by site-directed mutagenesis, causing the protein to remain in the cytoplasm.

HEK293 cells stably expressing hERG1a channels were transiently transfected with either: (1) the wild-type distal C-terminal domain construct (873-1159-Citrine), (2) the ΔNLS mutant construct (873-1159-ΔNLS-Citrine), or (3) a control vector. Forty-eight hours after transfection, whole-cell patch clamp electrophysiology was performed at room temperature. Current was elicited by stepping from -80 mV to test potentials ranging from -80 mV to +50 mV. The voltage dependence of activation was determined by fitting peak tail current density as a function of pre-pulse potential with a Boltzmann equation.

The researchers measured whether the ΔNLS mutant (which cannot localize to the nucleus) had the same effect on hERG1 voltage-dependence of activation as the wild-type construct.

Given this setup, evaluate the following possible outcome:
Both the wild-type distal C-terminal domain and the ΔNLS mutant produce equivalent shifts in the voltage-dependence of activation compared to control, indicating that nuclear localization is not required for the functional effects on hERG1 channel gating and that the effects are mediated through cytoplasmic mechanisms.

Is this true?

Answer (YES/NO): NO